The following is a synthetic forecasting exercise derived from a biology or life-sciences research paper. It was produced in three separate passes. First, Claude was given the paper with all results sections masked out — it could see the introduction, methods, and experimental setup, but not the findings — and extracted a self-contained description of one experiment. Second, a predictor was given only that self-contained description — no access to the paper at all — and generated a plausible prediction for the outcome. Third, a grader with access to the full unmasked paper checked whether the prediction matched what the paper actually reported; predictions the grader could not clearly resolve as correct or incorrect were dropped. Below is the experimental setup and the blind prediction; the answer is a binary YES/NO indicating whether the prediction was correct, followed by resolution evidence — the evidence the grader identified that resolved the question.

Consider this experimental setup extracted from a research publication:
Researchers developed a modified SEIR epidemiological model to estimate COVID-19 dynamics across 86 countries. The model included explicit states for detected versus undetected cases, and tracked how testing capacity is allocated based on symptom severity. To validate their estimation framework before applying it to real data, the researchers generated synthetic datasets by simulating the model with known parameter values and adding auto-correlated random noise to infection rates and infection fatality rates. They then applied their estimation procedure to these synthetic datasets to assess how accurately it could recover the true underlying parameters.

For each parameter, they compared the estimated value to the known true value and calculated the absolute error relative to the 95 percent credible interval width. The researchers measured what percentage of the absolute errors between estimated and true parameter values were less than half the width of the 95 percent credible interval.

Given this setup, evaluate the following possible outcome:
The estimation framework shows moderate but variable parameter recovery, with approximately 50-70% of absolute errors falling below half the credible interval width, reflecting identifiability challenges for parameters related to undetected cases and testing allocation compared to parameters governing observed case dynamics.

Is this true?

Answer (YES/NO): NO